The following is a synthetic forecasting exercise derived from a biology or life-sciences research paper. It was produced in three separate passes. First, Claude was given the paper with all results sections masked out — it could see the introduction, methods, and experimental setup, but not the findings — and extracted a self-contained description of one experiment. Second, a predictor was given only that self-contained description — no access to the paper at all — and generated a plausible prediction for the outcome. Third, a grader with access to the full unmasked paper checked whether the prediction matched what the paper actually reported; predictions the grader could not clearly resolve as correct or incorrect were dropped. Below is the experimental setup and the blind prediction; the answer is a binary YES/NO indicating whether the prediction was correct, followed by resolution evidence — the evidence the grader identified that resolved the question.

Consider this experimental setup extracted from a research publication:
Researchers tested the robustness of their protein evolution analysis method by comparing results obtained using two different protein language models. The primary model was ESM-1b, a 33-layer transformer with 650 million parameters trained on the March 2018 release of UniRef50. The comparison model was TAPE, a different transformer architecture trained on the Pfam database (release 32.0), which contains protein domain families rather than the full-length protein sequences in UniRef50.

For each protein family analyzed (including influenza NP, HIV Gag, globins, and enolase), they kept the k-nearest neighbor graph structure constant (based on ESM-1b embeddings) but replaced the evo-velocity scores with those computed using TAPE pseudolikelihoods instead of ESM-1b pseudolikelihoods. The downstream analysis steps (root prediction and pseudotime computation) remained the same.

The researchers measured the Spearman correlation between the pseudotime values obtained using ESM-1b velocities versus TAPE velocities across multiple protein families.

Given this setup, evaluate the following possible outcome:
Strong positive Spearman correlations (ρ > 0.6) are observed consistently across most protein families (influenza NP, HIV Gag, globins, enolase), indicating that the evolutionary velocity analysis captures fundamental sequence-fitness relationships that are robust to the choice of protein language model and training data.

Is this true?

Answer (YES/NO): YES